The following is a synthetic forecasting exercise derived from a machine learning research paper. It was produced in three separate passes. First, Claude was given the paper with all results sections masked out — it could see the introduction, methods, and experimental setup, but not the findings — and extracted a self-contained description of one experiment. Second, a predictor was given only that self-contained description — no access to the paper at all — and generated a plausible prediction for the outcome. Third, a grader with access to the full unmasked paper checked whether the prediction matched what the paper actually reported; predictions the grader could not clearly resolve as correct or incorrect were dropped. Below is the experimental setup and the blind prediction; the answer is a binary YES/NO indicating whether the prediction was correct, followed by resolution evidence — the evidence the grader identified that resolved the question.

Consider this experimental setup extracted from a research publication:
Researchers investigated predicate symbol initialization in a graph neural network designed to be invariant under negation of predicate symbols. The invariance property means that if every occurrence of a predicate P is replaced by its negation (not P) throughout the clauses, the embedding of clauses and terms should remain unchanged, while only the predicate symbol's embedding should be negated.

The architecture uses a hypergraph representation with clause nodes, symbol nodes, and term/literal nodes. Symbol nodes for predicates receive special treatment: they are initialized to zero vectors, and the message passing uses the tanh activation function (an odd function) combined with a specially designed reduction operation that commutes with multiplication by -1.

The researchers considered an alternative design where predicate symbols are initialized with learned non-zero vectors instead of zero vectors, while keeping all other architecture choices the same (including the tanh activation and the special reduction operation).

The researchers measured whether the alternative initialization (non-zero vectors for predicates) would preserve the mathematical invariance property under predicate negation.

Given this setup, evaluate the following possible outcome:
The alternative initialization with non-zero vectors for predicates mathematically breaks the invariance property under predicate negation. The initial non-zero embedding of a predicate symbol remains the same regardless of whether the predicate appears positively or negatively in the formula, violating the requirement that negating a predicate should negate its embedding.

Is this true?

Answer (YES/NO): YES